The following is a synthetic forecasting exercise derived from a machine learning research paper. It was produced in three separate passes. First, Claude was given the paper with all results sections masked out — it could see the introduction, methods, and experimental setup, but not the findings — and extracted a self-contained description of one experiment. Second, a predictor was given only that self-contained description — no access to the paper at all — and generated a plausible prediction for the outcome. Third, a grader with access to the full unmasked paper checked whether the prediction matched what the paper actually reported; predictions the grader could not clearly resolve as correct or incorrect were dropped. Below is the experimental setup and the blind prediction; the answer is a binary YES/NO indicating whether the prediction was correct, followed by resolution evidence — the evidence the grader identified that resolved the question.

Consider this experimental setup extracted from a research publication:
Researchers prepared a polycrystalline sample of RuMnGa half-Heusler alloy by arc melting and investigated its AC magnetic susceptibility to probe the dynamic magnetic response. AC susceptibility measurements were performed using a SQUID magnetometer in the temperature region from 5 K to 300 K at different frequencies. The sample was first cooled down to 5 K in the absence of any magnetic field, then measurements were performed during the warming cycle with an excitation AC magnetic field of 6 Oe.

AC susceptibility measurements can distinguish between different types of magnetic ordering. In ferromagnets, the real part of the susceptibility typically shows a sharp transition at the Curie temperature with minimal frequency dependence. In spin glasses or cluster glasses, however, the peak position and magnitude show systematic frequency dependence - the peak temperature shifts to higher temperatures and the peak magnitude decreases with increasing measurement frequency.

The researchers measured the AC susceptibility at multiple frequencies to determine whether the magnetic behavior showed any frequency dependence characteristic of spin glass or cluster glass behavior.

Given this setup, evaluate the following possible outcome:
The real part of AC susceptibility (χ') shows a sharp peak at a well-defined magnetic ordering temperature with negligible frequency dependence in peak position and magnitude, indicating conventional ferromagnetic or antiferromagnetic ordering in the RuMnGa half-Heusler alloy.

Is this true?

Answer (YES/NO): NO